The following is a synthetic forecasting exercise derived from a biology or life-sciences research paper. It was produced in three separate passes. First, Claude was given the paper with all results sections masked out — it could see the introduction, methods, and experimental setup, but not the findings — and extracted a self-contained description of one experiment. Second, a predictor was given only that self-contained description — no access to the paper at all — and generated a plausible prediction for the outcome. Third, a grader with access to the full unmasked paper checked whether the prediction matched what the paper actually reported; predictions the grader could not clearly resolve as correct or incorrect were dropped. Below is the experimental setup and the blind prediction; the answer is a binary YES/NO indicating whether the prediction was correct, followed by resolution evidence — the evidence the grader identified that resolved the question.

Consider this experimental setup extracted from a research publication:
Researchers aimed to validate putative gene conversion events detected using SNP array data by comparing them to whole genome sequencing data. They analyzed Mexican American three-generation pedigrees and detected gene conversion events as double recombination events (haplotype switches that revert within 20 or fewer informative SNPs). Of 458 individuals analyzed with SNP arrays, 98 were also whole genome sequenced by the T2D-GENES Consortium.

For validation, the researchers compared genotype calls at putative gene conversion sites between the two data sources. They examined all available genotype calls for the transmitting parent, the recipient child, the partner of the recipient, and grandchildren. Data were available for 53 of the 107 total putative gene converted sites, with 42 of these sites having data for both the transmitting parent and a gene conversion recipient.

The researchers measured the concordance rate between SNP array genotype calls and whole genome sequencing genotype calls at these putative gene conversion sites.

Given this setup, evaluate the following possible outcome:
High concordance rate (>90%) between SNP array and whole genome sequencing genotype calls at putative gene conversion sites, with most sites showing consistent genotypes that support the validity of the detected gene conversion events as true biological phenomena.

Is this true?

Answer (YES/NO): YES